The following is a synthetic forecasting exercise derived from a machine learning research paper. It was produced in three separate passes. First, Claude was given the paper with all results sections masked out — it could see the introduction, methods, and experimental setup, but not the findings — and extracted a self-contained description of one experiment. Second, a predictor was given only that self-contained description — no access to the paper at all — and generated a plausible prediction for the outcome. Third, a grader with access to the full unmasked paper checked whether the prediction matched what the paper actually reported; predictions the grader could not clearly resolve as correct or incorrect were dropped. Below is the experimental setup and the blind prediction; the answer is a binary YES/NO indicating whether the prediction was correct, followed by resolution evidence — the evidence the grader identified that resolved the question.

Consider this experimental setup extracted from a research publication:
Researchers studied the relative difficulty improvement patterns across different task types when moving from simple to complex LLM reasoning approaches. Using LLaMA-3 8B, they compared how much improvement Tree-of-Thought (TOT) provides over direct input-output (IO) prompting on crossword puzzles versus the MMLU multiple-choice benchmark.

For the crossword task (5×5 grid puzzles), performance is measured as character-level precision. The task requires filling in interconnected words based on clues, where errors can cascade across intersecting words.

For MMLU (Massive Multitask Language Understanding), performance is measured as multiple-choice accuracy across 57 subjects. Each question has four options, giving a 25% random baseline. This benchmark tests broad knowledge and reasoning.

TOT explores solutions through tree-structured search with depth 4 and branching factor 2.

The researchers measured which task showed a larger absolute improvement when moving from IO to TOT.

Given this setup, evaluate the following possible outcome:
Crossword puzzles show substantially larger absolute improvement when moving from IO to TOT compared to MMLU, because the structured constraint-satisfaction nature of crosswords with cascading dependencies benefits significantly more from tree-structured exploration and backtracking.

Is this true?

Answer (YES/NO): YES